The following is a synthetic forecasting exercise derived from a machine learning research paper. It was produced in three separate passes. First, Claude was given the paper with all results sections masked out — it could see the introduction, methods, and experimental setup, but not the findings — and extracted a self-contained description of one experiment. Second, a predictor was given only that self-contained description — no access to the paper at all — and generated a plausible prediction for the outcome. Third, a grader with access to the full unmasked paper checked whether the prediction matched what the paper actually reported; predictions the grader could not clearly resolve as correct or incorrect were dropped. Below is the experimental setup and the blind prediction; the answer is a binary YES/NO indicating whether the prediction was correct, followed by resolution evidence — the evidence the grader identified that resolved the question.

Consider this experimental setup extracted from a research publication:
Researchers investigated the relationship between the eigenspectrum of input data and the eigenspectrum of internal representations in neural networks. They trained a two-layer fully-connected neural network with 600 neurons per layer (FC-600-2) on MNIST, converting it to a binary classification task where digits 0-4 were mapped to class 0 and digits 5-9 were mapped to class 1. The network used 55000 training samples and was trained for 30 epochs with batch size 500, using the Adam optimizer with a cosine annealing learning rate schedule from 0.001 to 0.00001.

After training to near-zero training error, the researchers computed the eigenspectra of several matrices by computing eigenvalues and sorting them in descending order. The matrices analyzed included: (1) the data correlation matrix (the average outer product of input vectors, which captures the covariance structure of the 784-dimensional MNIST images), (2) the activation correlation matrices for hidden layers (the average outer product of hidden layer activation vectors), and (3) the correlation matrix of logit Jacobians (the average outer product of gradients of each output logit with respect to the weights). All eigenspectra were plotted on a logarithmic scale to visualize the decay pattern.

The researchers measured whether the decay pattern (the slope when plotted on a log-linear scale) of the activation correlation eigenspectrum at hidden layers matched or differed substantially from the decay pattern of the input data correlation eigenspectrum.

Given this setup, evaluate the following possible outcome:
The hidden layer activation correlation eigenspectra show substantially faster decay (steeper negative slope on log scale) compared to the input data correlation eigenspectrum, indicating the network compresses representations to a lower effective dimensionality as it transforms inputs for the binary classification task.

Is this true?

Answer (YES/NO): NO